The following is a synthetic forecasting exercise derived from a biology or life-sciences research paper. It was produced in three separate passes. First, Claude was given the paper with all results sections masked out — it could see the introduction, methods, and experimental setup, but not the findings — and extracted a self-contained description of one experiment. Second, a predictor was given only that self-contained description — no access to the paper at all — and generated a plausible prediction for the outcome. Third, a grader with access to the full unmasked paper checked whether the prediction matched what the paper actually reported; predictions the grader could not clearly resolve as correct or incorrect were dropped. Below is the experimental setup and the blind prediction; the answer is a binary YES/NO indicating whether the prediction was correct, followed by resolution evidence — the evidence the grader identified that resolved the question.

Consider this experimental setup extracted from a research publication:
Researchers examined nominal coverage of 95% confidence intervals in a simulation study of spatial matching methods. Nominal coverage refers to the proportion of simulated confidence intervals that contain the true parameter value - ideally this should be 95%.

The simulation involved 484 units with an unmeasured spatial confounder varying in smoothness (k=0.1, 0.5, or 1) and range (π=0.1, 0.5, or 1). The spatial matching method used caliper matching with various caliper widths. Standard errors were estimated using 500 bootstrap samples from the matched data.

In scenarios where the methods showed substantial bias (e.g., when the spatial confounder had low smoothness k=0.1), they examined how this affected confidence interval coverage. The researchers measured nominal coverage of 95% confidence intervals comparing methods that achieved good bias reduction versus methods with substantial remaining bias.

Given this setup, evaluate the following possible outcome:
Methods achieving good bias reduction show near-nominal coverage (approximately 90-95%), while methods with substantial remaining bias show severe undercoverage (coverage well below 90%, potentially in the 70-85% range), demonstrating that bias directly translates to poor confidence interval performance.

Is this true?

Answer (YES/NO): NO